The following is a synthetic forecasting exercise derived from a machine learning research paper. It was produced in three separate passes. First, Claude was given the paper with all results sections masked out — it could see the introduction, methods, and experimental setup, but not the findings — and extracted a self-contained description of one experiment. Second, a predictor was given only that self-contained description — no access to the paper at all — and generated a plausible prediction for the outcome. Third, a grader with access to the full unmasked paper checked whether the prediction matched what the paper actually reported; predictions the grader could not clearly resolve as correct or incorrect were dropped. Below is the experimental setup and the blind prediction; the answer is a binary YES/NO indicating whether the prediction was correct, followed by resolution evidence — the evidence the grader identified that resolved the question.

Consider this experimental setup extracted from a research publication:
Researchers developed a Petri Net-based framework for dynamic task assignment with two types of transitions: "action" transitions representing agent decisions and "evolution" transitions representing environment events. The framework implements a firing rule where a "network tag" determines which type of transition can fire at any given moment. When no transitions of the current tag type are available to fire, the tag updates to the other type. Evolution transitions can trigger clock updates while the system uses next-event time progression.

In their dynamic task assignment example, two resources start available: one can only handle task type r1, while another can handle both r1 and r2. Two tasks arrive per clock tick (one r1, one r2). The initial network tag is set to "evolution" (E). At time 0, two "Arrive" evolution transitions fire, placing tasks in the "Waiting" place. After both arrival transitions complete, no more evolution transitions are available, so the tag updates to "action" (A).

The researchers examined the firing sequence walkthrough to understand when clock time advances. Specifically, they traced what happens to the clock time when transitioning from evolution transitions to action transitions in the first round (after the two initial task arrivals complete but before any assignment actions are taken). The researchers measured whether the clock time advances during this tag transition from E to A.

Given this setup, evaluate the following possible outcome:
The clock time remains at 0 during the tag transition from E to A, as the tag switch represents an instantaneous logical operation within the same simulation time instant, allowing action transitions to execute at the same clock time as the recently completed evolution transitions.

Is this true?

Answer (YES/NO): YES